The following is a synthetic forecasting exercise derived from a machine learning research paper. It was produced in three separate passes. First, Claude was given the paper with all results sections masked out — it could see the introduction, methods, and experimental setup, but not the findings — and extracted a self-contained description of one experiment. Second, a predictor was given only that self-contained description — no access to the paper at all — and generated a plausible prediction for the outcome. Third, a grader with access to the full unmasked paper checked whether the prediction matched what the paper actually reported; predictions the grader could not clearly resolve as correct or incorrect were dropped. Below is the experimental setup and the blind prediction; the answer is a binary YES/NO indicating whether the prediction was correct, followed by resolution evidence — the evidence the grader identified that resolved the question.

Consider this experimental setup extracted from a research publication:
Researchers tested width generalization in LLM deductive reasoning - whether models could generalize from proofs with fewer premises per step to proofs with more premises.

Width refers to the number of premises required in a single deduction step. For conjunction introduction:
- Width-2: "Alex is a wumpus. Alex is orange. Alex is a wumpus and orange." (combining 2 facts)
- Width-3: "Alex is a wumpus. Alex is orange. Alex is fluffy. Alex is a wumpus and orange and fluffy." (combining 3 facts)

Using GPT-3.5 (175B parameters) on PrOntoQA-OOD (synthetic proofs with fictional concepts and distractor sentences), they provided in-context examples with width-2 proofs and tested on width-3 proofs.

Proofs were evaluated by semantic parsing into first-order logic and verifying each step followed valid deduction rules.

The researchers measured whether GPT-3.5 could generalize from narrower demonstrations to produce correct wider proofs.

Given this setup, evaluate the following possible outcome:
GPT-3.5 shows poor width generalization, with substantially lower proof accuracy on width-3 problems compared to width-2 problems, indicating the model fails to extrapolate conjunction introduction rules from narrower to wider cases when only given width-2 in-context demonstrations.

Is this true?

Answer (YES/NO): NO